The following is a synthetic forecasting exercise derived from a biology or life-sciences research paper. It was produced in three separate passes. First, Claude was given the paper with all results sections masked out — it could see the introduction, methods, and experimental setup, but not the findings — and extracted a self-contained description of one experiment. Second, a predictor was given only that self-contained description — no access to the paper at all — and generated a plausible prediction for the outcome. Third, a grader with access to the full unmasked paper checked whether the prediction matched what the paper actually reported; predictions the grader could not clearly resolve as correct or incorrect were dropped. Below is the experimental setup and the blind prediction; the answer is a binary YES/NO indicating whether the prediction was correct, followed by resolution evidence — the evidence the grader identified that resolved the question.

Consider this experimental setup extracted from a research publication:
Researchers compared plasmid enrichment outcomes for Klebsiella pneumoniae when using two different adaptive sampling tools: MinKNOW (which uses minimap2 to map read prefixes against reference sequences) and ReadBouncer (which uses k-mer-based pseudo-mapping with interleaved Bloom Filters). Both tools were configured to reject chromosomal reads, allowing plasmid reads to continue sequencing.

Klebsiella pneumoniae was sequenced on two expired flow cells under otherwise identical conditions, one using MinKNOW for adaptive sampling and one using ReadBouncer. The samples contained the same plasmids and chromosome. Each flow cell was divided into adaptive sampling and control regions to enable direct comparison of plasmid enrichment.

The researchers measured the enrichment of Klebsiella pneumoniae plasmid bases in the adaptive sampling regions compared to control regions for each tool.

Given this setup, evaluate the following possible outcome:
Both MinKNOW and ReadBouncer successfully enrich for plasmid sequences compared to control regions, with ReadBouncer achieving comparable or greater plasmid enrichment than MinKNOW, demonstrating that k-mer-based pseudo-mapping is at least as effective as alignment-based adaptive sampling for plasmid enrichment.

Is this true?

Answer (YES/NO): NO